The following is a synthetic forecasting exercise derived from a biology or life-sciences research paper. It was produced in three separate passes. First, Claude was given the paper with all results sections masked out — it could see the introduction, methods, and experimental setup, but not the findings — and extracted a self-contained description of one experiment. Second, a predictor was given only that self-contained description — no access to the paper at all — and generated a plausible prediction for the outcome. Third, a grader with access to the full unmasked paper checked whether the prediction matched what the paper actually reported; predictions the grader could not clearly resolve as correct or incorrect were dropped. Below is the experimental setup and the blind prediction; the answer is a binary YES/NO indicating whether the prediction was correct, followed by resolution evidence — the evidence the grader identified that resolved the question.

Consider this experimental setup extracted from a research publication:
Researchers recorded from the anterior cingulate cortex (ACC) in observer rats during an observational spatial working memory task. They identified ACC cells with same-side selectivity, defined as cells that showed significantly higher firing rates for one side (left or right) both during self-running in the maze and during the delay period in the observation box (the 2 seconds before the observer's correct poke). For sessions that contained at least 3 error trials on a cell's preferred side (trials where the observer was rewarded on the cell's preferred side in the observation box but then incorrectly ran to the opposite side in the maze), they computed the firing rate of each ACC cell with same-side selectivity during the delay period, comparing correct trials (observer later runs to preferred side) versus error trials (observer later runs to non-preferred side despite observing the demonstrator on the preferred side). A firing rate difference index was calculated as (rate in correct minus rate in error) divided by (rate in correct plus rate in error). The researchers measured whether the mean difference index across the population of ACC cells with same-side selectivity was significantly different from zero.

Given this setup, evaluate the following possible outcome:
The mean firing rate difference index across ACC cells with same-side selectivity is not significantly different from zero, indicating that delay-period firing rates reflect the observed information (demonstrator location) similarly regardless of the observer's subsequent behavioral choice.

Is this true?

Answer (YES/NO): NO